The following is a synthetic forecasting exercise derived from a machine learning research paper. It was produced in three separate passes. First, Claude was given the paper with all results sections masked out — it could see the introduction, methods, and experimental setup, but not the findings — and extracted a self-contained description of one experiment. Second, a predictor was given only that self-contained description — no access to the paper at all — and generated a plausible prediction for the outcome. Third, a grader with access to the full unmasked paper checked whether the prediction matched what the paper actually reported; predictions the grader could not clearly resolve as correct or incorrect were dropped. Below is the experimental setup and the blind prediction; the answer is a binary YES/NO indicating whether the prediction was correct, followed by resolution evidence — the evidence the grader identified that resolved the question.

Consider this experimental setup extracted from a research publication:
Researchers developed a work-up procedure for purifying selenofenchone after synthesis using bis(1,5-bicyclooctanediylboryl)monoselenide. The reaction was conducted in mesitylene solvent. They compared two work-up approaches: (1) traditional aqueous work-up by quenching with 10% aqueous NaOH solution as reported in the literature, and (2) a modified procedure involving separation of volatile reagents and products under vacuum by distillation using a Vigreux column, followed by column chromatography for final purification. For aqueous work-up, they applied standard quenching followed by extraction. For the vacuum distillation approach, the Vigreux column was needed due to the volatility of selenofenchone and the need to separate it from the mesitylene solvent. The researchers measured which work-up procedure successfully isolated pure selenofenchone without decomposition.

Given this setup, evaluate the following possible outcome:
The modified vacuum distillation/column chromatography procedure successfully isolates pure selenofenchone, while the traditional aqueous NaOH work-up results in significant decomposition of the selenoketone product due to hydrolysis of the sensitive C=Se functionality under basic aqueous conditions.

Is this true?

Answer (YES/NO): NO